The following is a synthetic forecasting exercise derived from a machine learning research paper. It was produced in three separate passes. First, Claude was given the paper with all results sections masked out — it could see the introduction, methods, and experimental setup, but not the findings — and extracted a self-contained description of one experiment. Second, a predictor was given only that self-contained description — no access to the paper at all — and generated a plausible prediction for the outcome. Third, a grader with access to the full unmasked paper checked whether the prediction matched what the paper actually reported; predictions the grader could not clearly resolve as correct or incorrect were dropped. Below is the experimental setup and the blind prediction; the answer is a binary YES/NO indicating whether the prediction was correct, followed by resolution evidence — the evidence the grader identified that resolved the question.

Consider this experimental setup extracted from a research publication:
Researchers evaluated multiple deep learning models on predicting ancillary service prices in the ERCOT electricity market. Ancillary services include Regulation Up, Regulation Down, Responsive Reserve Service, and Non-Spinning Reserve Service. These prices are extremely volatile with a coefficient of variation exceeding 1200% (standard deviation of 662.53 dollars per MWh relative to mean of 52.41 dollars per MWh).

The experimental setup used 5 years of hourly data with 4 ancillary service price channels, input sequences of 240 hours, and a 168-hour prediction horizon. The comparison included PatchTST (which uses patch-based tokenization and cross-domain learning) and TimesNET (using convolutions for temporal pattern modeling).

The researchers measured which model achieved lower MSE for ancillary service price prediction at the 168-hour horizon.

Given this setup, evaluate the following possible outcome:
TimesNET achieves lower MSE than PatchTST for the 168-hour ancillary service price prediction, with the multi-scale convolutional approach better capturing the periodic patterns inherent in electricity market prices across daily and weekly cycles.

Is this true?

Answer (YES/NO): YES